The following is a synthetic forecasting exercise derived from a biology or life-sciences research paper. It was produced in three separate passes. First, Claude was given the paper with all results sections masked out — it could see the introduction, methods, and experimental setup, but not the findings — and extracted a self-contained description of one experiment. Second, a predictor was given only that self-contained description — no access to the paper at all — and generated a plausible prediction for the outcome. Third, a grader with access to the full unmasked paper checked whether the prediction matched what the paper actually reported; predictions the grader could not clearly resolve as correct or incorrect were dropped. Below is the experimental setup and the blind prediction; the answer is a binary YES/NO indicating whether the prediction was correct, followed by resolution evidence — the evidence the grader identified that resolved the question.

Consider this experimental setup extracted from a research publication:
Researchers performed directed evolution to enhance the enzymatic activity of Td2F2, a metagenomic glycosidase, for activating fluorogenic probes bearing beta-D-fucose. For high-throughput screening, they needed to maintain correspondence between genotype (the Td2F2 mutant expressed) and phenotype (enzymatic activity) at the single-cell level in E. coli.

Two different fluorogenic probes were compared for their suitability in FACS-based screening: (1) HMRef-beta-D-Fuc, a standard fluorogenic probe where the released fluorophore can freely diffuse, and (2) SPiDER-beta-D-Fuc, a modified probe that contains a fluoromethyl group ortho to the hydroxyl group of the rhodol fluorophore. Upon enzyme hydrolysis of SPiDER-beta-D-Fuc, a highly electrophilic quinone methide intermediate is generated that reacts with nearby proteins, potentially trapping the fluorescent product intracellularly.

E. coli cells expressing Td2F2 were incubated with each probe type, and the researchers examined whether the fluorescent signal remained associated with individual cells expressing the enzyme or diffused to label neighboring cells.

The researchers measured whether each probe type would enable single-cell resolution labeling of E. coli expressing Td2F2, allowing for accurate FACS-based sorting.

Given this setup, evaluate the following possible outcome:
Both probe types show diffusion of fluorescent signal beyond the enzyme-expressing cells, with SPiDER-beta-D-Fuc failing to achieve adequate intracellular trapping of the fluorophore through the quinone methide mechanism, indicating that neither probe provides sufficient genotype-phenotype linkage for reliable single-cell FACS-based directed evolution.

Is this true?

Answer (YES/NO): NO